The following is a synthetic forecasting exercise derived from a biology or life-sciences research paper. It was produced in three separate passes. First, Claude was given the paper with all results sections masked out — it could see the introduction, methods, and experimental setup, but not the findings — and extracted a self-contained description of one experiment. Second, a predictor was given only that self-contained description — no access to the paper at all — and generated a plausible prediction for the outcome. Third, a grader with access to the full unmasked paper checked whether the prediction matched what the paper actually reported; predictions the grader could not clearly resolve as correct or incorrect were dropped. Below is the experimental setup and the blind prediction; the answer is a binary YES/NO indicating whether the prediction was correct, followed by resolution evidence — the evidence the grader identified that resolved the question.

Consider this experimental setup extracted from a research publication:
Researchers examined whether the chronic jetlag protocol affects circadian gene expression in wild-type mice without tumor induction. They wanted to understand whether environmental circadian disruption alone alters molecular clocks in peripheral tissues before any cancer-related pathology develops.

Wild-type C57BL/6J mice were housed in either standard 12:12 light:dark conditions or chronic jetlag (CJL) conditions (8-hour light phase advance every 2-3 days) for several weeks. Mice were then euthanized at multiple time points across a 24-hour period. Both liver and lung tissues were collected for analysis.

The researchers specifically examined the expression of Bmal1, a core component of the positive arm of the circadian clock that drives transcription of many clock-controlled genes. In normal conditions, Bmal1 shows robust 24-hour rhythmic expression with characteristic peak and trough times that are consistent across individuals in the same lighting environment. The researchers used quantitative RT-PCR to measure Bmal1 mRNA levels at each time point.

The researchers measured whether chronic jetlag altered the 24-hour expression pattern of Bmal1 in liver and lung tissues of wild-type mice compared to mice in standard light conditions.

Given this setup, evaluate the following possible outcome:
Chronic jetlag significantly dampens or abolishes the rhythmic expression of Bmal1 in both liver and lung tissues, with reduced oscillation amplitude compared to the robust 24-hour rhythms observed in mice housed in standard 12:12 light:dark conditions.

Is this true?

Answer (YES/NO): YES